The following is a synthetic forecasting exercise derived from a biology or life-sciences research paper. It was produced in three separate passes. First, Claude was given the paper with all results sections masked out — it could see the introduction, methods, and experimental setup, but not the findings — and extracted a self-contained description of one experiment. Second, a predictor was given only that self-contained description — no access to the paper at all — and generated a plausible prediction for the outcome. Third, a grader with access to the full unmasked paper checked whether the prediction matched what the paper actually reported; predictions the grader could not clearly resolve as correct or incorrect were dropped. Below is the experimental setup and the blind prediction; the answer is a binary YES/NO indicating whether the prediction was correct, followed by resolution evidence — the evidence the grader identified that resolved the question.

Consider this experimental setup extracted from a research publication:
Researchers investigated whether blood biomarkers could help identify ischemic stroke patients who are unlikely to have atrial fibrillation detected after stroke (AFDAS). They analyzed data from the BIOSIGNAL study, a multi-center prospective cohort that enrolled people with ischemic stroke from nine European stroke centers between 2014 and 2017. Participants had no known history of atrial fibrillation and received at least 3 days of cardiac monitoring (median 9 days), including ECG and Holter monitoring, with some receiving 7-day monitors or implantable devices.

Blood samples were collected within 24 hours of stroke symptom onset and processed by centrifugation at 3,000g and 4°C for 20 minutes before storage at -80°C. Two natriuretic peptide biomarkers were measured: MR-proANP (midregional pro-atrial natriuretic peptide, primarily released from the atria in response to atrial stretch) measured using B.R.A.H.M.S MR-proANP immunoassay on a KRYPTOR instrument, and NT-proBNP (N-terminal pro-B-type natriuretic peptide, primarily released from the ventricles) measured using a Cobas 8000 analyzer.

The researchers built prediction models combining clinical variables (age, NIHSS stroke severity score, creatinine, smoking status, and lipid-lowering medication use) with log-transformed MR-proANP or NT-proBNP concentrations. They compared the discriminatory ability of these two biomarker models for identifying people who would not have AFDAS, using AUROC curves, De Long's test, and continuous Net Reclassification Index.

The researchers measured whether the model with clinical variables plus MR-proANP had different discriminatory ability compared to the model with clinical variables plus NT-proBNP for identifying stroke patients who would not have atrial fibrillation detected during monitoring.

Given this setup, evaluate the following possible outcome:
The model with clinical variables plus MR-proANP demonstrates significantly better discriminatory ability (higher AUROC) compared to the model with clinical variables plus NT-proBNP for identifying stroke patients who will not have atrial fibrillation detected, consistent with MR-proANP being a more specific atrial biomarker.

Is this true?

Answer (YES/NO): NO